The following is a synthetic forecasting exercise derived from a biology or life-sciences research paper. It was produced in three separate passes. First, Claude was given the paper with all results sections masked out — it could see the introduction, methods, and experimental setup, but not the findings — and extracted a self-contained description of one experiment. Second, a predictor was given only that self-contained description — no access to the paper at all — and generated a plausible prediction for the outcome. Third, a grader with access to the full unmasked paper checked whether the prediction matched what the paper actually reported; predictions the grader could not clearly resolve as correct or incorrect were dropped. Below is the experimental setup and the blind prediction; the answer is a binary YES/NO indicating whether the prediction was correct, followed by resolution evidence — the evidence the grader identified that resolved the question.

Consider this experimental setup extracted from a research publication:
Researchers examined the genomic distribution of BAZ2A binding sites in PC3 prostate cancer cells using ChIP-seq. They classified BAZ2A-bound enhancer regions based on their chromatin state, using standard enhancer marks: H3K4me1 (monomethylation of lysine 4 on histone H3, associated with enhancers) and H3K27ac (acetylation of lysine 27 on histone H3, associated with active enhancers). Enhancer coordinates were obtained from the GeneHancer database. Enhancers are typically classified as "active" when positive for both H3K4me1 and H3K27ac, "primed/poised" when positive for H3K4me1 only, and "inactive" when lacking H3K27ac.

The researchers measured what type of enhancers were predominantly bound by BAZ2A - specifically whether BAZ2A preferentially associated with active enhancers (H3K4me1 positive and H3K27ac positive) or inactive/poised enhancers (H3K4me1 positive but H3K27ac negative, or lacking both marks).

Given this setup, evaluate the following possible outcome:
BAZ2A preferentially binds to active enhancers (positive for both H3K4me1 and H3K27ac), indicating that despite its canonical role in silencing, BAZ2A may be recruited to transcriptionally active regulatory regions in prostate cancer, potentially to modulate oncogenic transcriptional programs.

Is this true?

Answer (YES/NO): NO